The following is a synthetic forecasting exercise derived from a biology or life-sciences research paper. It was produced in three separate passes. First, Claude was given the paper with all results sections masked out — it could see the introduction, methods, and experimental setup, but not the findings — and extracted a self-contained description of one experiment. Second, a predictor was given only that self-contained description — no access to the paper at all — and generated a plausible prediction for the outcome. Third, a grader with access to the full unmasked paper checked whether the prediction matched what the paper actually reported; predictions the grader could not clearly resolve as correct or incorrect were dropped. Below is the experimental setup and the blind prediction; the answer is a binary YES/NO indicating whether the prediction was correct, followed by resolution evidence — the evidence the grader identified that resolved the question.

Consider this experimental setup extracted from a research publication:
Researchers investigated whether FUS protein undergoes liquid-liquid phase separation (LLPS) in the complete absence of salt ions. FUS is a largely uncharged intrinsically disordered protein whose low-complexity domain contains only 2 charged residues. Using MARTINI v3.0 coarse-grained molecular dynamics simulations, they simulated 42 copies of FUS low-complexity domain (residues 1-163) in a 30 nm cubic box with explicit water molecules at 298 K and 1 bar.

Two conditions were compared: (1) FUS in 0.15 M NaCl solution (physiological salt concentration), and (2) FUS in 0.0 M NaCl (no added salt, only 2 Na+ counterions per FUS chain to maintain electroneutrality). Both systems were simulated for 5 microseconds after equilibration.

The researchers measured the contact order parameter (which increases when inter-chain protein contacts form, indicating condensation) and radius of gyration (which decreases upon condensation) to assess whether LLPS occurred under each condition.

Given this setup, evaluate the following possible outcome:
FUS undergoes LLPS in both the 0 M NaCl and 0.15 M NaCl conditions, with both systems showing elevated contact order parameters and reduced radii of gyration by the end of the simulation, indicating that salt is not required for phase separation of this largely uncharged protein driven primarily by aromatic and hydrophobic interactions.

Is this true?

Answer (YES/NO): NO